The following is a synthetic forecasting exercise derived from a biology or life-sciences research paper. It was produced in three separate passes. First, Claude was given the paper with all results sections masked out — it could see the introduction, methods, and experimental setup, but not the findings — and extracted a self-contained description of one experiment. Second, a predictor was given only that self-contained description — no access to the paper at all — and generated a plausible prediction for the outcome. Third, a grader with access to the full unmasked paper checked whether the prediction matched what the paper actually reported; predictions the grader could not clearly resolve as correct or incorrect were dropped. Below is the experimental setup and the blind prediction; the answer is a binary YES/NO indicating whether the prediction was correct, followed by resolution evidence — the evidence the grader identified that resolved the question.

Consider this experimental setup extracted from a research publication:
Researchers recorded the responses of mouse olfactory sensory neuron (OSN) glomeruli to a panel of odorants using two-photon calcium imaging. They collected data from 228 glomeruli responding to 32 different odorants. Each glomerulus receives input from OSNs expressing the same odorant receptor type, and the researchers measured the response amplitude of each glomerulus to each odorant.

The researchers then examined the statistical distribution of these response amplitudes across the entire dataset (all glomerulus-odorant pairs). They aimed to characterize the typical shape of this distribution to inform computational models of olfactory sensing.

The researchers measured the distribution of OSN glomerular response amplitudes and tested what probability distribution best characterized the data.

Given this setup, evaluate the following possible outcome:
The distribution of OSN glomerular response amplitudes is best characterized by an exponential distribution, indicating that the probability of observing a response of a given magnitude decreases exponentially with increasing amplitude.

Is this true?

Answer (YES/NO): NO